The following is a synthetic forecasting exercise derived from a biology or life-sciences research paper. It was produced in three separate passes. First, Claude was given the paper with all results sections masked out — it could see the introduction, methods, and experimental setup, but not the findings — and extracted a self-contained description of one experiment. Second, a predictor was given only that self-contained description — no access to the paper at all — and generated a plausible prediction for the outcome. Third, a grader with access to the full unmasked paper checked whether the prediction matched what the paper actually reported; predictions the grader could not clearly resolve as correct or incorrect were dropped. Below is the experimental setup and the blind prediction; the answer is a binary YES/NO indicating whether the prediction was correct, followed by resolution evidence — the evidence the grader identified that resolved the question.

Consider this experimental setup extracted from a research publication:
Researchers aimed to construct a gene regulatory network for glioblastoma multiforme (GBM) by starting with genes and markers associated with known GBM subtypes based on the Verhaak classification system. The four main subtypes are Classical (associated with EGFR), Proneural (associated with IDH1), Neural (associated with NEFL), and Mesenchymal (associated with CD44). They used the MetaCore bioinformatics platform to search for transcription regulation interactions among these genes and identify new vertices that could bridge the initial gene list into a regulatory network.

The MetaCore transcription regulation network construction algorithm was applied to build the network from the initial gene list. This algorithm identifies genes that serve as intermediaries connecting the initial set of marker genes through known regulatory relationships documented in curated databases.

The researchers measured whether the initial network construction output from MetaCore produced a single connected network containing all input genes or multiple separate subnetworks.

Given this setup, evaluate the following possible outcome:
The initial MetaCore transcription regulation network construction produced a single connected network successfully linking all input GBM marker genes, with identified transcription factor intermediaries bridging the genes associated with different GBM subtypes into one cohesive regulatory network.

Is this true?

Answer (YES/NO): NO